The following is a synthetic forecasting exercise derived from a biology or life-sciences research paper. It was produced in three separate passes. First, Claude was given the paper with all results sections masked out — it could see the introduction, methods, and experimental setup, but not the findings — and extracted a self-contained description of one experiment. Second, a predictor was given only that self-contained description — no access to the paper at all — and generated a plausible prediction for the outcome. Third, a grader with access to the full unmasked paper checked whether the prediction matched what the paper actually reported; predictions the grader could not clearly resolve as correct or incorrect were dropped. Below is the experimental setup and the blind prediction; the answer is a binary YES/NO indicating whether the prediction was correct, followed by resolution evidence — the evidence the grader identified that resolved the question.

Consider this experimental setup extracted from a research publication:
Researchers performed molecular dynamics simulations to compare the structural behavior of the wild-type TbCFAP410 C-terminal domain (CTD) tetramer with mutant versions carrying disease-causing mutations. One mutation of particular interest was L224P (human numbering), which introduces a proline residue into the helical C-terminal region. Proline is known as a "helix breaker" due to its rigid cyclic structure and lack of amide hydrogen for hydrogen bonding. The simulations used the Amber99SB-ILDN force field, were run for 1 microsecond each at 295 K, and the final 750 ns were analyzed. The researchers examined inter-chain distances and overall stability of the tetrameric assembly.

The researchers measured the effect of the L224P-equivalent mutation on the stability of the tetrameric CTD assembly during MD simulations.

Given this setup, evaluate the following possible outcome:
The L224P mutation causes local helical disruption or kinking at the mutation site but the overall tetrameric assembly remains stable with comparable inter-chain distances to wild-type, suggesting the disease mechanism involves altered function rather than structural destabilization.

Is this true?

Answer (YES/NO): NO